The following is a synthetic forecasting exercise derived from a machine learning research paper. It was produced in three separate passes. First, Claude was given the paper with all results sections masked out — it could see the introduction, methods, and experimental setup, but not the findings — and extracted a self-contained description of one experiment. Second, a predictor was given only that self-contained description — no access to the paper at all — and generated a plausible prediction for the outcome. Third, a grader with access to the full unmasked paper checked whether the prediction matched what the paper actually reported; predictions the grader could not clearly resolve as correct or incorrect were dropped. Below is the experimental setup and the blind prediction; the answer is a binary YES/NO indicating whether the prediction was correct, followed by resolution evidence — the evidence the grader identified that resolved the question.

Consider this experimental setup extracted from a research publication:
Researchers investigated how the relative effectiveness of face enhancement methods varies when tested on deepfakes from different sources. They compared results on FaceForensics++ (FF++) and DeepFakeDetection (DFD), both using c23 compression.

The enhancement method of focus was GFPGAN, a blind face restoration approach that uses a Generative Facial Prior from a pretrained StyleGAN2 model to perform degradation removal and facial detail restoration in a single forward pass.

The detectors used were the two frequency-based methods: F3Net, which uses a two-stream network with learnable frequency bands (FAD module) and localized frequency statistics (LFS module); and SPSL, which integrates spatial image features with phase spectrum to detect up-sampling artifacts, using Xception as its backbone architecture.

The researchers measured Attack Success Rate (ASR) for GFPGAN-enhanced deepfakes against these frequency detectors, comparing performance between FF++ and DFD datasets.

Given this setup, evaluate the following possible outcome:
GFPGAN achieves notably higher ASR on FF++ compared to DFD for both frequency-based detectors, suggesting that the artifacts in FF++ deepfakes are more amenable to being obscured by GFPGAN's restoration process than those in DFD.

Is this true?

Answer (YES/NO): YES